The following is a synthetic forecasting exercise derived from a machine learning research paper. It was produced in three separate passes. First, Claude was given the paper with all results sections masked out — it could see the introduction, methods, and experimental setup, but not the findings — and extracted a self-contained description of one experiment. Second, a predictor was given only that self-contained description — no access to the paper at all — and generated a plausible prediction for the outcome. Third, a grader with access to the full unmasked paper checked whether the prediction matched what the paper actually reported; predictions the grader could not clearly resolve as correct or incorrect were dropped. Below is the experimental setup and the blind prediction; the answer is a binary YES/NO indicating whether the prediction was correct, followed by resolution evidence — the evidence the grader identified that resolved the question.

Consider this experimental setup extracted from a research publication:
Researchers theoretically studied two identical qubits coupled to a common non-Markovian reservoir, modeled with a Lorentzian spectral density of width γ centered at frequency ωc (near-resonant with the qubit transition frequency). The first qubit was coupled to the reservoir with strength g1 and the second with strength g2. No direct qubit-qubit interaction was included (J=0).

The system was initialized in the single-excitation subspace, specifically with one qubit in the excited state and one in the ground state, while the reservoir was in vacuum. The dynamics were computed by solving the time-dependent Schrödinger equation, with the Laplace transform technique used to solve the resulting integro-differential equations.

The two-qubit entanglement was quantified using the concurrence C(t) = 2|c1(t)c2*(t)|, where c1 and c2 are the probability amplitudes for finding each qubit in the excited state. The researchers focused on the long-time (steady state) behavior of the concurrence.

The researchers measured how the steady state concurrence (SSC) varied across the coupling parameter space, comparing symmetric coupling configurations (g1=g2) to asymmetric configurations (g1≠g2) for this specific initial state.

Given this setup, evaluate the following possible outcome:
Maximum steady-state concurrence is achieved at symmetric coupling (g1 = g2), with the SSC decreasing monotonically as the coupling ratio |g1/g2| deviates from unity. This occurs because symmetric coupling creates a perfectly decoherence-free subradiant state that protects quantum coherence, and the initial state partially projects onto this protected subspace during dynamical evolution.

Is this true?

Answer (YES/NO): NO